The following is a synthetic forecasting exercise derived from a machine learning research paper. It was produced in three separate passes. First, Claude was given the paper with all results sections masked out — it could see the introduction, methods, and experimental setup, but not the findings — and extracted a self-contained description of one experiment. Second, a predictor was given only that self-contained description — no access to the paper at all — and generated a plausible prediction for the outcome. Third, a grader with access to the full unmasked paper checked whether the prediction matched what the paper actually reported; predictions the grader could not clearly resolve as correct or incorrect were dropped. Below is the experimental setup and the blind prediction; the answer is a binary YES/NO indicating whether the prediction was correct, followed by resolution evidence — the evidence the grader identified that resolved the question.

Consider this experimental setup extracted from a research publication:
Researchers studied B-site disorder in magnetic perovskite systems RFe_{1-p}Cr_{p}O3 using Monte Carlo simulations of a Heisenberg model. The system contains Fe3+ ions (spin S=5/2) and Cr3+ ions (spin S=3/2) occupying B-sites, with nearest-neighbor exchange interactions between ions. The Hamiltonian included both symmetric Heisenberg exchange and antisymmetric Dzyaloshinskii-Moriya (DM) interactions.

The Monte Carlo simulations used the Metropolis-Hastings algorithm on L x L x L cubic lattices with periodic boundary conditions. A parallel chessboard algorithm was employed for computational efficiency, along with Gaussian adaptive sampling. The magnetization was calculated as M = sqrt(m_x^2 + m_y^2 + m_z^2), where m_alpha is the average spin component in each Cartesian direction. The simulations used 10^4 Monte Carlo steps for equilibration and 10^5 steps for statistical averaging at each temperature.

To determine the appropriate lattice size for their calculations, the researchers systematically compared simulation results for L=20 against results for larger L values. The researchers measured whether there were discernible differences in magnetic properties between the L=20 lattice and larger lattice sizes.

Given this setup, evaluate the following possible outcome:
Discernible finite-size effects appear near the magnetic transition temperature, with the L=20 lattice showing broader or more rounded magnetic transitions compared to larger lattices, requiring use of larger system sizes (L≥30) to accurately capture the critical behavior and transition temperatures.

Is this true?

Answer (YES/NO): NO